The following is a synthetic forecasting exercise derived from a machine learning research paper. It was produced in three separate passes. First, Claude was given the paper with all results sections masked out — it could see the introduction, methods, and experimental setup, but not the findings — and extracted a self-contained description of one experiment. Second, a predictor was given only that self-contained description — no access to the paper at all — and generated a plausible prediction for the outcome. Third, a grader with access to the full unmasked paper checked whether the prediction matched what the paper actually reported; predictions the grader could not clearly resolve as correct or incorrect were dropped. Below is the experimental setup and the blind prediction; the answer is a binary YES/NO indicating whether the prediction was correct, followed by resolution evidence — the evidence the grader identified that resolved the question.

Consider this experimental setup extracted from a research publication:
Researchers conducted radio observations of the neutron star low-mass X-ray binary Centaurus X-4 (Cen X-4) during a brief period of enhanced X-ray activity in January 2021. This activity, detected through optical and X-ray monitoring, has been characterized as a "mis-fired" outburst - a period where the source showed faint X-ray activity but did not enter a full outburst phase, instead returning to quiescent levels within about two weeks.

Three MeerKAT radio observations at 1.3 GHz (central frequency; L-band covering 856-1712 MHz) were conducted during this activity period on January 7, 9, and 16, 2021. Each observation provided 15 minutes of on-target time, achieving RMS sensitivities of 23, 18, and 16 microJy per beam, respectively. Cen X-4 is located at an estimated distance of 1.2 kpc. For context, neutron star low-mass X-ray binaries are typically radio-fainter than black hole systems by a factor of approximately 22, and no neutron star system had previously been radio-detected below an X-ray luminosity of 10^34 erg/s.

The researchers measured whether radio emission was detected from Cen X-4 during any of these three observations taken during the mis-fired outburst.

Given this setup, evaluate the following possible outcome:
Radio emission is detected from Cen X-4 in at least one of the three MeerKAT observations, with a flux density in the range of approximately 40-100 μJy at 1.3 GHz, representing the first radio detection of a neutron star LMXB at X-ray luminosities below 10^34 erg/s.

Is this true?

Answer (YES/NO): NO